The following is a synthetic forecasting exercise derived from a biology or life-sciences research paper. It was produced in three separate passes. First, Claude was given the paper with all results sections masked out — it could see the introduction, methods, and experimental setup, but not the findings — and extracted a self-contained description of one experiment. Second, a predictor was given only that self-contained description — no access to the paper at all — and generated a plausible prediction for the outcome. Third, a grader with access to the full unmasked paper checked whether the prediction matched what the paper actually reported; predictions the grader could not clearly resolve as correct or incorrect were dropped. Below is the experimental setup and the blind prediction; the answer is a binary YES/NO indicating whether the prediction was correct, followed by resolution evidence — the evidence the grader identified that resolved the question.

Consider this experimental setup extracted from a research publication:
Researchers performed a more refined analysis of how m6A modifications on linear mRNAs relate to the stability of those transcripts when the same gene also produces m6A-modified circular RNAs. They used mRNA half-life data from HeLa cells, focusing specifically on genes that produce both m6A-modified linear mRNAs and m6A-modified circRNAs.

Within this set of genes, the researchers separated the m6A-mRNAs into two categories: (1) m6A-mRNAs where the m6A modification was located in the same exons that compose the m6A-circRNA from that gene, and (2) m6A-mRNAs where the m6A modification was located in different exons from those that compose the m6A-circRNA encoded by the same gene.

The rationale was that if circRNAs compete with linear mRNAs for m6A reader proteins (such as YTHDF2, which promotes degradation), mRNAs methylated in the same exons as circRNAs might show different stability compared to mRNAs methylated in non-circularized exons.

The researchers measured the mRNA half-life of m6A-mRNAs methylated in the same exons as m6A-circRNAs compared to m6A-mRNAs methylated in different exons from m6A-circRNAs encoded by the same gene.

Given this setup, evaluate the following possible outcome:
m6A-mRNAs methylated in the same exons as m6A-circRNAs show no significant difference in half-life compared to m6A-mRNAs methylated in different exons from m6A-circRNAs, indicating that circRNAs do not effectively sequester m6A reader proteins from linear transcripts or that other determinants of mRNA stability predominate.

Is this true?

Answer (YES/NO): NO